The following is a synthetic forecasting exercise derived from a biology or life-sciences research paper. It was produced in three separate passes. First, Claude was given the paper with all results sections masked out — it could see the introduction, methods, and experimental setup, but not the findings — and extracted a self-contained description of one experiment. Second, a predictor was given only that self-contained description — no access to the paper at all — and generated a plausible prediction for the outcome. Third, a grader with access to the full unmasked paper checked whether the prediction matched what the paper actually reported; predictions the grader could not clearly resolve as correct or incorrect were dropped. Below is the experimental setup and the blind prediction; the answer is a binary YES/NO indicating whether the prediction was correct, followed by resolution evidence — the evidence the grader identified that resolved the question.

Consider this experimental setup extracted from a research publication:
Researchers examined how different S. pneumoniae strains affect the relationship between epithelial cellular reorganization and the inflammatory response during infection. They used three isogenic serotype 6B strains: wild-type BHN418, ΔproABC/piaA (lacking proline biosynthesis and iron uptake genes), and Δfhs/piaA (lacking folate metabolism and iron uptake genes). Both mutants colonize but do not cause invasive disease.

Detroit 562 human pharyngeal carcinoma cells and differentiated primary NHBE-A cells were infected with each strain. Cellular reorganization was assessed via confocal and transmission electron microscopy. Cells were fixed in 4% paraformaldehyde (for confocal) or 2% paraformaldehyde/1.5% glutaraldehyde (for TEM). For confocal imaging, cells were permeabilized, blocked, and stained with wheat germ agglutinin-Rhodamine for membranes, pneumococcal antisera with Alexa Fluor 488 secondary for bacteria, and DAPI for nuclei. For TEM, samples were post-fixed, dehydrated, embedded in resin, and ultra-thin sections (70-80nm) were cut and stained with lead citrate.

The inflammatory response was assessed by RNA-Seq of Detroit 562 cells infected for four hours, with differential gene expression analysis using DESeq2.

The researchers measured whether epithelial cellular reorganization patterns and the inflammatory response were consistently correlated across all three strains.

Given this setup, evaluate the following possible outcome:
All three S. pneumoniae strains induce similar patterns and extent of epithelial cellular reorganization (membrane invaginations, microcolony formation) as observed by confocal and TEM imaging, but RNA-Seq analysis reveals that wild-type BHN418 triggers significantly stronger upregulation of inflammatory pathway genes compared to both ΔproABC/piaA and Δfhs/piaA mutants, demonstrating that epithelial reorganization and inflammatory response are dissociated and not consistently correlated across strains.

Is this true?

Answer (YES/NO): NO